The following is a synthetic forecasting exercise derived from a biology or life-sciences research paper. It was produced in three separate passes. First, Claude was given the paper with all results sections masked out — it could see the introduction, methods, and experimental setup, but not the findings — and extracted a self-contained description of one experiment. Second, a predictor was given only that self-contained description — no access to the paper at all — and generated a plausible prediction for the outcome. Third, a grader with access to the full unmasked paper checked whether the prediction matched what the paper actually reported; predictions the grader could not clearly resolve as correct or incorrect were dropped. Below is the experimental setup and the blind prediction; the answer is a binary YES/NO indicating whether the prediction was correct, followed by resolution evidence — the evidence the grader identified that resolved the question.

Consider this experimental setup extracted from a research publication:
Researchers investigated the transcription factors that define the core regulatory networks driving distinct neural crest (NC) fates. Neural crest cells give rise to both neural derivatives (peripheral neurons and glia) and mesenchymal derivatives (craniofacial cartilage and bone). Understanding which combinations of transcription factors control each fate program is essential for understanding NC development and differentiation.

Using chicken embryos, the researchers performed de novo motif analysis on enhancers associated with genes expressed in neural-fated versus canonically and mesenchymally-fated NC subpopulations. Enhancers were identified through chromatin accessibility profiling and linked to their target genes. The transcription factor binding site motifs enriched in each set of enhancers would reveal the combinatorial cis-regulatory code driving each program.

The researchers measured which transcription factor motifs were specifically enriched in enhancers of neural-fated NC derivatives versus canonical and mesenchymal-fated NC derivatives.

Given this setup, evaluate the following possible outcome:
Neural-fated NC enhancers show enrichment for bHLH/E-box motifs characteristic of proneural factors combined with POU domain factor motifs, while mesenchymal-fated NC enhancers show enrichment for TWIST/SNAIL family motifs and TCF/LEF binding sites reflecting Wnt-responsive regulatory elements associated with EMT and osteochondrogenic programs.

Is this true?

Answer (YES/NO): NO